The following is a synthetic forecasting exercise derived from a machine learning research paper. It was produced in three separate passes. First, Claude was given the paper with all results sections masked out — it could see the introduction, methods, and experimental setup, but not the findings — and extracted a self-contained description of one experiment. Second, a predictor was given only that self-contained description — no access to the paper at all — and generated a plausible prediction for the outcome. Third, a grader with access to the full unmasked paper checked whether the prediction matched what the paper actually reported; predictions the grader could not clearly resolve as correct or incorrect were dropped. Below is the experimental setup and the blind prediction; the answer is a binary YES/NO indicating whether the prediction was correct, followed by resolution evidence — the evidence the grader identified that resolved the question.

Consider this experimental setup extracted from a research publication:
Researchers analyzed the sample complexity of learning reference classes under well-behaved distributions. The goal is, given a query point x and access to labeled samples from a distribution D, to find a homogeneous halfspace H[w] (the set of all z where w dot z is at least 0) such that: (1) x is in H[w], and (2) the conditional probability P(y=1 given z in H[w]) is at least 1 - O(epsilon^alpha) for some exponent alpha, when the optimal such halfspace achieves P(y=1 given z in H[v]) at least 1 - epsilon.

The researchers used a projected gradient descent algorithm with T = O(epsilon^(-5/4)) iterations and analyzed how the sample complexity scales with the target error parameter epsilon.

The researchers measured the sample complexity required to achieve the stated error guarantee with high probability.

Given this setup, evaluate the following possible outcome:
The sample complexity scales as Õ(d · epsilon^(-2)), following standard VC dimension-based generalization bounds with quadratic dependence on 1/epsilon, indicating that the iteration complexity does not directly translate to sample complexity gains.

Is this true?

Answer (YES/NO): NO